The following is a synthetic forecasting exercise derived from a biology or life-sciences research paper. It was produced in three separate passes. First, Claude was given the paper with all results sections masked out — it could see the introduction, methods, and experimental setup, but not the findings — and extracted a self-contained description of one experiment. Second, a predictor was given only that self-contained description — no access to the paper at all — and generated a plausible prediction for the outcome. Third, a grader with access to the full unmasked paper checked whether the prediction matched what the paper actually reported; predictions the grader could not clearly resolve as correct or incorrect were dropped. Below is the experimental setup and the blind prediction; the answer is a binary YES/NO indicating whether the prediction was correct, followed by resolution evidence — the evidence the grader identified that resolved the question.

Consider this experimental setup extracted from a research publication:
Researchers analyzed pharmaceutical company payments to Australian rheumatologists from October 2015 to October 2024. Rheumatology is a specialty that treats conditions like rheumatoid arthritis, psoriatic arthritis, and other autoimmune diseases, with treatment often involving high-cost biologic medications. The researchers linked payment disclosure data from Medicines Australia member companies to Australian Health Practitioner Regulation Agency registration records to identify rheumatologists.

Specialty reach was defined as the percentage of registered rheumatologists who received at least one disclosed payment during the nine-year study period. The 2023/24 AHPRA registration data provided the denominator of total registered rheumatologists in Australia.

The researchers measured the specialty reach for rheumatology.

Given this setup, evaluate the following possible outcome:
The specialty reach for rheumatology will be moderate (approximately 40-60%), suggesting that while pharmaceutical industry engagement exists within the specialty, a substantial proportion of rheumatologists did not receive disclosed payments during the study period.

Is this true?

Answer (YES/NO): NO